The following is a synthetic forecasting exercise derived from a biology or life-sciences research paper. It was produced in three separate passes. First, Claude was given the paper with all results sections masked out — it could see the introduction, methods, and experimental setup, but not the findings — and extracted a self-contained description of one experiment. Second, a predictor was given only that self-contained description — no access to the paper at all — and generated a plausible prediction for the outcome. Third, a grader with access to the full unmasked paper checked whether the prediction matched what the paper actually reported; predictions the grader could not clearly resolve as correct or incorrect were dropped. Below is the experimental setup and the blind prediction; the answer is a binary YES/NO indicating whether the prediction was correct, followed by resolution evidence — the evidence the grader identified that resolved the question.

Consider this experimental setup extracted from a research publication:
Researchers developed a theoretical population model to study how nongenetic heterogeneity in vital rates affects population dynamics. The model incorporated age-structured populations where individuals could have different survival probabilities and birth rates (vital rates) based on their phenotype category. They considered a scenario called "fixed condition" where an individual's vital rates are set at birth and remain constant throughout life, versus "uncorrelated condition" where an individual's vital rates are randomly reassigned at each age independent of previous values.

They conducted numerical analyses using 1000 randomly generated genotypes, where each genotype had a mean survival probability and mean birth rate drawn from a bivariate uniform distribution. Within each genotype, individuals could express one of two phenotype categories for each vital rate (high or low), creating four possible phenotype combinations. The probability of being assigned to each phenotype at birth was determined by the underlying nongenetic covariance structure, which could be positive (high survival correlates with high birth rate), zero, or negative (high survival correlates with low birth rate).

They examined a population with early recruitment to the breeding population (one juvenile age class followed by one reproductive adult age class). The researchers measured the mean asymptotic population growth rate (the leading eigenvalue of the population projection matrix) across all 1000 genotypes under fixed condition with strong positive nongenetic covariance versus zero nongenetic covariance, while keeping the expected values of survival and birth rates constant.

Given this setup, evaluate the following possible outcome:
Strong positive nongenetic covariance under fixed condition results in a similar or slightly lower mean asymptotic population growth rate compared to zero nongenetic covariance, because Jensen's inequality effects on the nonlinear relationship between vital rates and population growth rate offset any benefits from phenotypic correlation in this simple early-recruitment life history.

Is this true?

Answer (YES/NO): NO